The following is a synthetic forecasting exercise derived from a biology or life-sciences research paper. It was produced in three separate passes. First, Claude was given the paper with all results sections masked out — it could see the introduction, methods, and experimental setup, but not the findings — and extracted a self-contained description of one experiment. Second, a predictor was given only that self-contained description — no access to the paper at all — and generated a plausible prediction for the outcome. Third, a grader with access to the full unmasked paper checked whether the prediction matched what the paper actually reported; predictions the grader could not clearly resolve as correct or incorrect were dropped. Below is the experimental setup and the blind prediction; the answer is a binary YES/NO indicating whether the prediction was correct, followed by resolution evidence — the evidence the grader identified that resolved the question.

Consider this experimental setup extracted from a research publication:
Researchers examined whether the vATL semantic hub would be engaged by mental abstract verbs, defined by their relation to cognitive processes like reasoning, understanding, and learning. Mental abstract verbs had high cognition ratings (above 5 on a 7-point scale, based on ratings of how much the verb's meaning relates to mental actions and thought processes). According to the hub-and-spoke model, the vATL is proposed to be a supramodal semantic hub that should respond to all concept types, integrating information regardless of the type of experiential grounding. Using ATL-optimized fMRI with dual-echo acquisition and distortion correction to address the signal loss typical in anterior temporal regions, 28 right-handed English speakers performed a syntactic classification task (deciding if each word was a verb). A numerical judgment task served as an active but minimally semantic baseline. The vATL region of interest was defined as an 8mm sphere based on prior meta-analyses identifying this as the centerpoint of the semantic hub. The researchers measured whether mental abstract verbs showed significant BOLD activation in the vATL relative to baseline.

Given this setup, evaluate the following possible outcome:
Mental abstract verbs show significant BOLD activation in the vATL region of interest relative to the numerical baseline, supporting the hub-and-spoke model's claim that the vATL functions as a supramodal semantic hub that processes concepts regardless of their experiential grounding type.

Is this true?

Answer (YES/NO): NO